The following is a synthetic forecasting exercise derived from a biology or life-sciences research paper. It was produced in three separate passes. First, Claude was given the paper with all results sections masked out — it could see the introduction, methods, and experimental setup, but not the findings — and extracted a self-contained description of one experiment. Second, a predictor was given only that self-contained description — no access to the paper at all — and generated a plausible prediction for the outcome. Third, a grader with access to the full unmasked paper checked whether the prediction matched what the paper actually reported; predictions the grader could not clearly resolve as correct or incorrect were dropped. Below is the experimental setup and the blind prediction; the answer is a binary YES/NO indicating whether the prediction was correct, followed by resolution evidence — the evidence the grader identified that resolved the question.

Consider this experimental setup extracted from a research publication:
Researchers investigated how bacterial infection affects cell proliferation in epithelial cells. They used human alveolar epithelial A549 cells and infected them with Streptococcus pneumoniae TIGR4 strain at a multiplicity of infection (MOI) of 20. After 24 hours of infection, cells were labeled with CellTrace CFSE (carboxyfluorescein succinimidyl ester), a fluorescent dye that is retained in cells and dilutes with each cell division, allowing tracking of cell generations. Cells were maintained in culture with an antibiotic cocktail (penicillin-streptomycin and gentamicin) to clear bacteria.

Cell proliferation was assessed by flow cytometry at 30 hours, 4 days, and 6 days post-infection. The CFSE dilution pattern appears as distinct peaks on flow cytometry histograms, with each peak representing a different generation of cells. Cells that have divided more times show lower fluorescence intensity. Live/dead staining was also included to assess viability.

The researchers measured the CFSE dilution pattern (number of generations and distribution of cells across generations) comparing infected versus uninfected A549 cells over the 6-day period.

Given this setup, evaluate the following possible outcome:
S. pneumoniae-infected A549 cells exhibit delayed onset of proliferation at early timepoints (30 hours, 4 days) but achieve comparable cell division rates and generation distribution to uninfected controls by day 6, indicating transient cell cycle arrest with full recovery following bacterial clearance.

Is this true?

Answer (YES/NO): NO